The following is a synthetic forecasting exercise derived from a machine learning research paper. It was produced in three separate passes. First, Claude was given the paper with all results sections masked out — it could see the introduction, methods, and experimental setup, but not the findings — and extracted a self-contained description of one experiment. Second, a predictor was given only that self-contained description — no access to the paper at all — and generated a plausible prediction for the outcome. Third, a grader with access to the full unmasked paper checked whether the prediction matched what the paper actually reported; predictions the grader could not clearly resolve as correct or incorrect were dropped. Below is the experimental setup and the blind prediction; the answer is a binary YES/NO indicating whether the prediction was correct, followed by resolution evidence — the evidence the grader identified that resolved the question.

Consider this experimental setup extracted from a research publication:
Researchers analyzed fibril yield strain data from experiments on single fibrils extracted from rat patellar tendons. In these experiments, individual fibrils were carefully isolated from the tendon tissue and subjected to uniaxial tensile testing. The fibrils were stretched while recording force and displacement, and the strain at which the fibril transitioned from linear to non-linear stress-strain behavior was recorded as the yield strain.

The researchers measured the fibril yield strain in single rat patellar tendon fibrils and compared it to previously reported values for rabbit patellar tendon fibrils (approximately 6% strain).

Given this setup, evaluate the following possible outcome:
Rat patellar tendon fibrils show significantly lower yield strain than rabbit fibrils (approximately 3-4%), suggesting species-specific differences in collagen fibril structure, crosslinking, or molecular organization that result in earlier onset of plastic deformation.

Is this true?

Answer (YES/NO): NO